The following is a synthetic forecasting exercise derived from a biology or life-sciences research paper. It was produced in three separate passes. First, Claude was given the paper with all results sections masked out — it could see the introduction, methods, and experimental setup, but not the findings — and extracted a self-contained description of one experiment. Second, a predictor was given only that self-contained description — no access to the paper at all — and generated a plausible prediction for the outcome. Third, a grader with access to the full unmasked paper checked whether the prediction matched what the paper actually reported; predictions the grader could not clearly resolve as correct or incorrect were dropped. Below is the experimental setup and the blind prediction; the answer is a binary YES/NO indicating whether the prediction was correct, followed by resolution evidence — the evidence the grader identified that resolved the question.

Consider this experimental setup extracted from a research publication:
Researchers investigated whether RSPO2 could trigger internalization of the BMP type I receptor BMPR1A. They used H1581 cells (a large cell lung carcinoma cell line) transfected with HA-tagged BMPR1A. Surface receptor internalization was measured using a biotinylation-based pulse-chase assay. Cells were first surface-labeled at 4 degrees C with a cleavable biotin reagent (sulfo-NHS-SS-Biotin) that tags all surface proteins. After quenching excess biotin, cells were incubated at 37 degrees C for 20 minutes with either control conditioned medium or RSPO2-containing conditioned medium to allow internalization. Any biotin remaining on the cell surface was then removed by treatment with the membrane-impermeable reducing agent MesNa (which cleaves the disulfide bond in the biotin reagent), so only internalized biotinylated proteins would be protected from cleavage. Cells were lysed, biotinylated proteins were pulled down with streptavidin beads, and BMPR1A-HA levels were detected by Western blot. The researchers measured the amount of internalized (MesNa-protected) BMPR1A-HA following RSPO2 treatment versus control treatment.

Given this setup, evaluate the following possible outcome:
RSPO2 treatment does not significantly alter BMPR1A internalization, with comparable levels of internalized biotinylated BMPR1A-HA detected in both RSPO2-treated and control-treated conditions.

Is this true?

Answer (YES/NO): NO